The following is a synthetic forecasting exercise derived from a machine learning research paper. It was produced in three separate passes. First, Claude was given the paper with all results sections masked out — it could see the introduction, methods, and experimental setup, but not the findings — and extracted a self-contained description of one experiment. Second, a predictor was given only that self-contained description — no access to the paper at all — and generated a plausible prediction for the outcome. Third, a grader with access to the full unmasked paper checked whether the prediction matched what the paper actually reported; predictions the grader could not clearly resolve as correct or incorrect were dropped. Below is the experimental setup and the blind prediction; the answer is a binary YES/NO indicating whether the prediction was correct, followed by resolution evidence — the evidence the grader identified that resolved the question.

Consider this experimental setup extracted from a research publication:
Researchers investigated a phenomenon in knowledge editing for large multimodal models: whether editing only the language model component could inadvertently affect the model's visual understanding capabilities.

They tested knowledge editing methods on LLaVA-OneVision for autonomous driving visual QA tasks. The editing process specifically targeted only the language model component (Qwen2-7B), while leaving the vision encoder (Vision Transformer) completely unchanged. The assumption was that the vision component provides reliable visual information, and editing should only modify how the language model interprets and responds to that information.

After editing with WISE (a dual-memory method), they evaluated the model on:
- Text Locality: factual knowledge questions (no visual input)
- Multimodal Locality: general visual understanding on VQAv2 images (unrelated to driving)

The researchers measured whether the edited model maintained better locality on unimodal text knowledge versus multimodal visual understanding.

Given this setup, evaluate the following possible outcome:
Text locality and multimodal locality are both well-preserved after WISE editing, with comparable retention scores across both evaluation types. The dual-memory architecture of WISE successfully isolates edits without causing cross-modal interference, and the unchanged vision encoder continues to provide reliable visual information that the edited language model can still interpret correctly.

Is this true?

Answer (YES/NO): NO